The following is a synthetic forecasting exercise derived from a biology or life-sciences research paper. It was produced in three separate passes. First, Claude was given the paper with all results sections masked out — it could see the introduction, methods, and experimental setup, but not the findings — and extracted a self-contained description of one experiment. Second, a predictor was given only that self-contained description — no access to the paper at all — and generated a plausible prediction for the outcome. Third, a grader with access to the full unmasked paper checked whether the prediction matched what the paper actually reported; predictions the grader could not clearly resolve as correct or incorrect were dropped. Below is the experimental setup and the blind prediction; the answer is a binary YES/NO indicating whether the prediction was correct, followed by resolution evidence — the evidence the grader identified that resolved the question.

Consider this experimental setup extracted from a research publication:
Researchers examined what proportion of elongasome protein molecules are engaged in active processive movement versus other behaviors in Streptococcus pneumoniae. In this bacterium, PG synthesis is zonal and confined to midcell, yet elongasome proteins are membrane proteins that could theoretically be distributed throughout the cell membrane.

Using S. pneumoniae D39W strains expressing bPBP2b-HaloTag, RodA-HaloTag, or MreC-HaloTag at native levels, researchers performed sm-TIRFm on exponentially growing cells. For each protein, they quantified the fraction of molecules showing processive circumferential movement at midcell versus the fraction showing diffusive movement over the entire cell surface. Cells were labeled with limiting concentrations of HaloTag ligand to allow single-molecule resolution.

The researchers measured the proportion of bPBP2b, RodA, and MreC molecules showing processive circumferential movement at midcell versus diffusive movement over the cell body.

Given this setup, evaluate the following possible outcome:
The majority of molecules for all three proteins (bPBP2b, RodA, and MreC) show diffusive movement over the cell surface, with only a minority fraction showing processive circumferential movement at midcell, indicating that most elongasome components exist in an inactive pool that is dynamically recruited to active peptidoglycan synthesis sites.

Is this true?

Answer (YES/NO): YES